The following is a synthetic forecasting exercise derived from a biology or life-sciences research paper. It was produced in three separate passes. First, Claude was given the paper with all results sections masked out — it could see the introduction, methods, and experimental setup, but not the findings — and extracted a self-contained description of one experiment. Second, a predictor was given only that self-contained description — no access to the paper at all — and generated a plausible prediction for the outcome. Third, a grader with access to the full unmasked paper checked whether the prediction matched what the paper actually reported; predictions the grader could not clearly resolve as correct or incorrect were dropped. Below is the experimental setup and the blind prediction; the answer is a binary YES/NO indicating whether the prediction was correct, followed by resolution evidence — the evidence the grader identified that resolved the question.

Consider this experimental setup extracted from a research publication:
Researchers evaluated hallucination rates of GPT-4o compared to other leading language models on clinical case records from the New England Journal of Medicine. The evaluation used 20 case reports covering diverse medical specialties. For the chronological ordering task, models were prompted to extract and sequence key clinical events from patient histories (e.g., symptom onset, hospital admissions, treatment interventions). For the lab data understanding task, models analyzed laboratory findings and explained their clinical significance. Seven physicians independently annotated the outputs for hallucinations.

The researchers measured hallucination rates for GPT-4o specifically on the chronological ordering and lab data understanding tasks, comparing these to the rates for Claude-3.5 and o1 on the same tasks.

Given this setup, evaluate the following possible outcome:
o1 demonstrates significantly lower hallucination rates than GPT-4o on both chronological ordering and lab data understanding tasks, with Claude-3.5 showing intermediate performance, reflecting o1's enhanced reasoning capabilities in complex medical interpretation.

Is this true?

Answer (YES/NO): NO